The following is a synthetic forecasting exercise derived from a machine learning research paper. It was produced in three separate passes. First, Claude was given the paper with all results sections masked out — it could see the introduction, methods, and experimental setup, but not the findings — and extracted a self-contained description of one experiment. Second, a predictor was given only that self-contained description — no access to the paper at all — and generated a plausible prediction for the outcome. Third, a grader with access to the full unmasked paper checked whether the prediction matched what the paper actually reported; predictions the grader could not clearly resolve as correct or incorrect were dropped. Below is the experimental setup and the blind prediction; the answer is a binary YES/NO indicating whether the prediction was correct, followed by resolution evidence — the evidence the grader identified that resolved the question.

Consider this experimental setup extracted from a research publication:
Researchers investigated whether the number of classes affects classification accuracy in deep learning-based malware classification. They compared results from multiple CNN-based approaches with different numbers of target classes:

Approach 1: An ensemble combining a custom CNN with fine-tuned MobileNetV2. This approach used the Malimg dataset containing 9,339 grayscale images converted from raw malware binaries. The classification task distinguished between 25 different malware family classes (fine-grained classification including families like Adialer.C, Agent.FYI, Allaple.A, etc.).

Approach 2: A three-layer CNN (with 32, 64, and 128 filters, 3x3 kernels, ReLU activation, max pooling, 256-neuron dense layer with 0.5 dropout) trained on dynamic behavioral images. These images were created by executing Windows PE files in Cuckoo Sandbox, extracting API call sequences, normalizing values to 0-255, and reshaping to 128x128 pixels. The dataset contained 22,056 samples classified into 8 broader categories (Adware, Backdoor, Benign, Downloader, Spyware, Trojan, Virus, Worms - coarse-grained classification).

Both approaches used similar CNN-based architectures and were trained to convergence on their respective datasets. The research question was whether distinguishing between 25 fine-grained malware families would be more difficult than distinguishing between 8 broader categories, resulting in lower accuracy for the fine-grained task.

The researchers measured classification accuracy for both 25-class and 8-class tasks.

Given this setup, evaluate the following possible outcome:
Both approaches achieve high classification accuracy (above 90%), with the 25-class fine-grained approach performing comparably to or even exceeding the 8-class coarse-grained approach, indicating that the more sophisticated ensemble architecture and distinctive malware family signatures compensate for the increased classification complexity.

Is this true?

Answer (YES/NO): YES